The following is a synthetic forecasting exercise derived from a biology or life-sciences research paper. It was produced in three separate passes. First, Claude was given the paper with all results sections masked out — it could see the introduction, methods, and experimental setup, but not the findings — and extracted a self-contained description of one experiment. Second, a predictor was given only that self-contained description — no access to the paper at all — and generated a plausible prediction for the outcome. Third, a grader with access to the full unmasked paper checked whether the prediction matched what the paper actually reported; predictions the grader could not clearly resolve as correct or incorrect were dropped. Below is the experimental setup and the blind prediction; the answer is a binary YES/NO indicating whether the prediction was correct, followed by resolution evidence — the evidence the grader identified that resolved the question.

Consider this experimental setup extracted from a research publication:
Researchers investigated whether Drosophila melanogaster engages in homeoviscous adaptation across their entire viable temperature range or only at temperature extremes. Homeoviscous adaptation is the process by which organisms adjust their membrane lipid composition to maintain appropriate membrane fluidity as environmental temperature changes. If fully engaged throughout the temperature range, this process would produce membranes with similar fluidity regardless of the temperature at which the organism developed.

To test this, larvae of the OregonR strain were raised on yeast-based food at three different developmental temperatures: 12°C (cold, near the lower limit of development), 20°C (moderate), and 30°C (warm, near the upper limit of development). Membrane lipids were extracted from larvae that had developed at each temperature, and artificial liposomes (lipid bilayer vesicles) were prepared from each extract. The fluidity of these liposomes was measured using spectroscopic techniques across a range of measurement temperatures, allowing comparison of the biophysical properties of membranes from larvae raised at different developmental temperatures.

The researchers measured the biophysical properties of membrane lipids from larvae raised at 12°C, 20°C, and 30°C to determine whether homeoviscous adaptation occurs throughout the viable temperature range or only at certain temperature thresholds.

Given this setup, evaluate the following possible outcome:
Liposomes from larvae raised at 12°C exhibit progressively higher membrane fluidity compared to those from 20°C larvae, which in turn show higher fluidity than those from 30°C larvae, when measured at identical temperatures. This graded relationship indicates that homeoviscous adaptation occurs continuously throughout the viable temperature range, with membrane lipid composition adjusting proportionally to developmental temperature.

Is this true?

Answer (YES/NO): NO